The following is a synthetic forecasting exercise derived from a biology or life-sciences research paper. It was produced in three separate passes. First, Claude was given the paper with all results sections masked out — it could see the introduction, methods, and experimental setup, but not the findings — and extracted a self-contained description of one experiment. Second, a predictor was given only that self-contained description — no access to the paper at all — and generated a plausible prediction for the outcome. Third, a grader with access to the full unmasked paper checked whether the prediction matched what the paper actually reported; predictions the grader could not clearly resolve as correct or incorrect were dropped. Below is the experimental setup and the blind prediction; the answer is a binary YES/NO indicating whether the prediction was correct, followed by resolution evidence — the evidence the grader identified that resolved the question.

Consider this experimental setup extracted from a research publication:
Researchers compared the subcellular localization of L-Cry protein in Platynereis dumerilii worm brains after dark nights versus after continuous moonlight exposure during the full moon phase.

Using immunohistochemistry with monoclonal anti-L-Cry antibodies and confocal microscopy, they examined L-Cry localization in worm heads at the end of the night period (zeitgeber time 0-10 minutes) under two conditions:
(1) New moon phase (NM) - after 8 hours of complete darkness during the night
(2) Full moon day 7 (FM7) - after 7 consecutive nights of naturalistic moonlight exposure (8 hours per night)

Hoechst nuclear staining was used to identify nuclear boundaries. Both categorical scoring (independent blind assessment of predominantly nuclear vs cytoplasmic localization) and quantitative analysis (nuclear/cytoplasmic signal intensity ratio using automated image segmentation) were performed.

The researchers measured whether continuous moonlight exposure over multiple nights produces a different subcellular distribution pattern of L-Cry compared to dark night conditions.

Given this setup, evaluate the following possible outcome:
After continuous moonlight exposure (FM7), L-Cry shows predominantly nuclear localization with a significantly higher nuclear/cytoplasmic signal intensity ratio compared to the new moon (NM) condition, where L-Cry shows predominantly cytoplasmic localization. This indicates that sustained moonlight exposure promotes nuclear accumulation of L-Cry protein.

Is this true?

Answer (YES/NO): NO